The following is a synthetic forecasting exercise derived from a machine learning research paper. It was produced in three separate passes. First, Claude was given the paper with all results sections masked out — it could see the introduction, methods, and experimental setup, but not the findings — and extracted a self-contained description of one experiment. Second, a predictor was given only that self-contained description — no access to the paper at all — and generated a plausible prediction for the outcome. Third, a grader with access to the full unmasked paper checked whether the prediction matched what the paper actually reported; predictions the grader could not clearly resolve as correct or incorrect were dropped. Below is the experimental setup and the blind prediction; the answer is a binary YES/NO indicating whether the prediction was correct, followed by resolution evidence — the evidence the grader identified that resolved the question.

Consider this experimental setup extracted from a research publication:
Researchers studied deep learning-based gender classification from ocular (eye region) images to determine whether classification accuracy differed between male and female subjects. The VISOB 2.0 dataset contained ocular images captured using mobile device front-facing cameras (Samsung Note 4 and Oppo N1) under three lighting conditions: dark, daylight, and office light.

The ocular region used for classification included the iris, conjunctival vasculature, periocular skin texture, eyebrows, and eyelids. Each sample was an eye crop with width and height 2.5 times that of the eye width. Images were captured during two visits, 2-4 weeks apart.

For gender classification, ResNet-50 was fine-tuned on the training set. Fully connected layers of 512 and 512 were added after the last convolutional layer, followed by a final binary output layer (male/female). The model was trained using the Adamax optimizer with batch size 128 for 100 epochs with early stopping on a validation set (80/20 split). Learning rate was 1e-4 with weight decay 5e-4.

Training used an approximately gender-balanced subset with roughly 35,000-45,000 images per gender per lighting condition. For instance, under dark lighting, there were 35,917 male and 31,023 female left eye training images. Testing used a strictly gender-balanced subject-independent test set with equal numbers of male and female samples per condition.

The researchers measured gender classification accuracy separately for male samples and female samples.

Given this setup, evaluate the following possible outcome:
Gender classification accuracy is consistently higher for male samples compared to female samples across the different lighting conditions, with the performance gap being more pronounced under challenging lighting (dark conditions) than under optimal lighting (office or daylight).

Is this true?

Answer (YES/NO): NO